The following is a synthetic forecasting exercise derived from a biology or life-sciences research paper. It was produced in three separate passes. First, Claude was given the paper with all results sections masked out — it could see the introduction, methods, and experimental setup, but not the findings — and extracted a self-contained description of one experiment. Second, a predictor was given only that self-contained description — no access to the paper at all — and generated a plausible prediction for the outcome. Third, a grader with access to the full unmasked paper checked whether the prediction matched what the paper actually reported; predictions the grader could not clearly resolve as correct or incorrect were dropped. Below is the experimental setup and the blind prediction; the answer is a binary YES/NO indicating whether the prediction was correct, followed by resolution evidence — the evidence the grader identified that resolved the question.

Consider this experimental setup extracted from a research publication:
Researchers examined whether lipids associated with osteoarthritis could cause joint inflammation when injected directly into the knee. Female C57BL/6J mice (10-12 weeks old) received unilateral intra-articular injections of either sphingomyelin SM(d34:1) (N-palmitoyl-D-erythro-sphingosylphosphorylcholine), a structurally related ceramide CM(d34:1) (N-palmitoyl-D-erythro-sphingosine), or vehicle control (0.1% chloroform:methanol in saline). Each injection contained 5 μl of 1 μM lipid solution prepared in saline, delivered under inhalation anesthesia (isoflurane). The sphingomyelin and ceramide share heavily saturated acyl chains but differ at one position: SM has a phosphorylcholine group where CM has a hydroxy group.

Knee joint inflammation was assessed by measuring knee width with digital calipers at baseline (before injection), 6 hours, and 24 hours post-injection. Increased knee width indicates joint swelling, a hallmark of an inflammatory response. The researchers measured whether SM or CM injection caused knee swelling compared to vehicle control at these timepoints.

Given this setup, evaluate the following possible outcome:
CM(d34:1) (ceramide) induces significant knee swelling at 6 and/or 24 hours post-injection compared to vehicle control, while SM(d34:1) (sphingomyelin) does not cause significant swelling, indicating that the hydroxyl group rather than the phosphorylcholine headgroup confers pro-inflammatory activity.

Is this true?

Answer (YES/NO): NO